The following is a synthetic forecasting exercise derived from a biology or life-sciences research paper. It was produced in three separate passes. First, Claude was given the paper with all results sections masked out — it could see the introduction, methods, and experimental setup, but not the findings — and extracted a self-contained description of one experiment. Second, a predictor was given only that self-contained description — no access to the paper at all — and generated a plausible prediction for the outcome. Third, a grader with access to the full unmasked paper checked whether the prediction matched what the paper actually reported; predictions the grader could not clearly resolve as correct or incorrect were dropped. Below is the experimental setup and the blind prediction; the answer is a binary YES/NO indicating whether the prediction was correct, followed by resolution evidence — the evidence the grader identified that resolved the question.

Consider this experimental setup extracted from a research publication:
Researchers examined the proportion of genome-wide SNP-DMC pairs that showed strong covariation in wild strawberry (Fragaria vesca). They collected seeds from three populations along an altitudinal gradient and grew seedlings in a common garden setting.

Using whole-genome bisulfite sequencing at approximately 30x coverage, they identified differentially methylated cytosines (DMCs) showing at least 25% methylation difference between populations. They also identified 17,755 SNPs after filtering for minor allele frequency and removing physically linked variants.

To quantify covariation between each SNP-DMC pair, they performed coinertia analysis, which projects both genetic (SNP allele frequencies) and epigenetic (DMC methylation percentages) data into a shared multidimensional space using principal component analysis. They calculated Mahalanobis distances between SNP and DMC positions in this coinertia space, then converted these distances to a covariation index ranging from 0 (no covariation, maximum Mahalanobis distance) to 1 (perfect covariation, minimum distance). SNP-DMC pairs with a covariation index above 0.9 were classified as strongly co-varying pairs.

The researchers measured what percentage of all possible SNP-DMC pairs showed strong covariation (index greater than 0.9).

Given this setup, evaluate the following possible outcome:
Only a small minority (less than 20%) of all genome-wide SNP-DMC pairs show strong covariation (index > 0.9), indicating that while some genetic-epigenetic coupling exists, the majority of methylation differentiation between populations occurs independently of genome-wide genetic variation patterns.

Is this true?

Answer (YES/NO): YES